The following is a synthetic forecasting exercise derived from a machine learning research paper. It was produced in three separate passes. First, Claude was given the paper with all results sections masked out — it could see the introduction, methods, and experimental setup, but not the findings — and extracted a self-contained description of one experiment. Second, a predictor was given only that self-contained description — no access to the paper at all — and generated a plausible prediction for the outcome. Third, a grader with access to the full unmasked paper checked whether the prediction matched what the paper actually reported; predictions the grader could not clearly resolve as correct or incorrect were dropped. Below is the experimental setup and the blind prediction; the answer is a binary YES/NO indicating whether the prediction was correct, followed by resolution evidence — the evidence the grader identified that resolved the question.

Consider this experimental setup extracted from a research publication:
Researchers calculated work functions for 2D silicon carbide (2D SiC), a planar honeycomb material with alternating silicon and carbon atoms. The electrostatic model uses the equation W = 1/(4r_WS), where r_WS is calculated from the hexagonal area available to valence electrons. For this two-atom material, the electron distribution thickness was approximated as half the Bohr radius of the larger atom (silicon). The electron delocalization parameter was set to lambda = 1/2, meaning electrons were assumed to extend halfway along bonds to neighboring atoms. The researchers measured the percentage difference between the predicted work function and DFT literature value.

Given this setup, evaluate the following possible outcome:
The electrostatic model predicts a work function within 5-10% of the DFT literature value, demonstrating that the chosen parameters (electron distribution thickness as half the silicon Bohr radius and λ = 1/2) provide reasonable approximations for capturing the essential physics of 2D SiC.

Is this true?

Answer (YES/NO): NO